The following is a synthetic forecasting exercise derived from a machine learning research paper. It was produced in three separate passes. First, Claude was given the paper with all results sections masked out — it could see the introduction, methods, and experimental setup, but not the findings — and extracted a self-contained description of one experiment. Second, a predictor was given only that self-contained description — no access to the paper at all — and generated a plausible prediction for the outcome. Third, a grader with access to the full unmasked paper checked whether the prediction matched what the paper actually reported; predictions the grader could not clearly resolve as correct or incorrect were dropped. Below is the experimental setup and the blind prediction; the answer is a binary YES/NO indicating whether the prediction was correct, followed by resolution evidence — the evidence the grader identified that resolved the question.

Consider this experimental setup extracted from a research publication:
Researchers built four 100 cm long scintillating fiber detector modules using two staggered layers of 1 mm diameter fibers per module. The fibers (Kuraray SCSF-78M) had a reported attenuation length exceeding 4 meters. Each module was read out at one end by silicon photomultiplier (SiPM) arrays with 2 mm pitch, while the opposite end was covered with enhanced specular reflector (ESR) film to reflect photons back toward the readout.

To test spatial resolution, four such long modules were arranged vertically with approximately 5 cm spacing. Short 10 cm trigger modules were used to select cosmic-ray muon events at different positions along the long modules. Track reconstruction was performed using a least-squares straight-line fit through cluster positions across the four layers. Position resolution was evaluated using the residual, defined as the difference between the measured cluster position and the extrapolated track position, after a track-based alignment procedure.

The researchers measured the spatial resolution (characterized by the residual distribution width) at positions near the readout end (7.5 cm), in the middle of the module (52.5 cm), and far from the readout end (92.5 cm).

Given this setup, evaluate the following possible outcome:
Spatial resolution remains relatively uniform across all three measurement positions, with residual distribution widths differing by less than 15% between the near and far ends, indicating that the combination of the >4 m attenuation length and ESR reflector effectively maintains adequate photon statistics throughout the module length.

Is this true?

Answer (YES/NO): YES